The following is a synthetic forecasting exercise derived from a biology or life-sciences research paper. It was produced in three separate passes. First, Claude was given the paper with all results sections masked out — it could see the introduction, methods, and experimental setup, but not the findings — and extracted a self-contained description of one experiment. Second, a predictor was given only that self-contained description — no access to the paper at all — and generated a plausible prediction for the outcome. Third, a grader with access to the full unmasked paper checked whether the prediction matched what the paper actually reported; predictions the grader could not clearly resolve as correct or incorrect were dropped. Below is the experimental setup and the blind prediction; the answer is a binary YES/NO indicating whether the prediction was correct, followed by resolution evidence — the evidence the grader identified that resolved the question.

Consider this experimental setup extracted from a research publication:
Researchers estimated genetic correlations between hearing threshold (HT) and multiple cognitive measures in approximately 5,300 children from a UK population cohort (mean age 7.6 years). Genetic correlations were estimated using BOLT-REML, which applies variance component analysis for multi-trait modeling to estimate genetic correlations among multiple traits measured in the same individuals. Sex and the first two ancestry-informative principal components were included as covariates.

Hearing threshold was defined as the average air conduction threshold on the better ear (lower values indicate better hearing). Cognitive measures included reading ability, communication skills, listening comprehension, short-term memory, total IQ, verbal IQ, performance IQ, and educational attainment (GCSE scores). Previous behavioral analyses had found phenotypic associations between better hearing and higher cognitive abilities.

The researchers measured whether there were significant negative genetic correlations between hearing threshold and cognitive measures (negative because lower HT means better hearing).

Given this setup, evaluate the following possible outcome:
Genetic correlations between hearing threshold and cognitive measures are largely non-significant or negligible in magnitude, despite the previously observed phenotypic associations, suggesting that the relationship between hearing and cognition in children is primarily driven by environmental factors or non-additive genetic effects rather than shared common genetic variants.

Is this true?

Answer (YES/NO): NO